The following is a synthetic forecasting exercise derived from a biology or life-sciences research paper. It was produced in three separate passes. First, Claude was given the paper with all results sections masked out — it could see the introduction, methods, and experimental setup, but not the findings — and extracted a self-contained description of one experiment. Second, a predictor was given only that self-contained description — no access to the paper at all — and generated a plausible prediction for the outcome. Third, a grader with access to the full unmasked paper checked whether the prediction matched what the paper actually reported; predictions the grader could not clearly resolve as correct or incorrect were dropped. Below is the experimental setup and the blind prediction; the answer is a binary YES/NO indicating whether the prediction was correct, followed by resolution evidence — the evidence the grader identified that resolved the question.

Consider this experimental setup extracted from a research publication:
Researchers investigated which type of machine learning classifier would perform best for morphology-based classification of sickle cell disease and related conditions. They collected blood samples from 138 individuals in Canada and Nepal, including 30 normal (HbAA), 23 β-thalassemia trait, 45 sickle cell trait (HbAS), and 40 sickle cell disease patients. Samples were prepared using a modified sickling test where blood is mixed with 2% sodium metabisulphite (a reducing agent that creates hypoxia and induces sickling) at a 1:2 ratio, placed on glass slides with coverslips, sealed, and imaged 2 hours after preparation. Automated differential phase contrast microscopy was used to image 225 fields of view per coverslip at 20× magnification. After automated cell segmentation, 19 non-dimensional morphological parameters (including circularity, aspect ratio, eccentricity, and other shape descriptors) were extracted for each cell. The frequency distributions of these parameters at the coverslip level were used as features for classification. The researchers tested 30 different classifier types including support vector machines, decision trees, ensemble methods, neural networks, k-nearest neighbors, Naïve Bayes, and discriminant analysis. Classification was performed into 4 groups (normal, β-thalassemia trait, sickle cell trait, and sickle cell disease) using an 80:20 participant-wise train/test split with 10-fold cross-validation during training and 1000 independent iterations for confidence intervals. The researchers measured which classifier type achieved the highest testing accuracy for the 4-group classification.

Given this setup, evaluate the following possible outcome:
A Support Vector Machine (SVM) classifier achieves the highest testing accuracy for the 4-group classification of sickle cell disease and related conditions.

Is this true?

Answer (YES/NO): NO